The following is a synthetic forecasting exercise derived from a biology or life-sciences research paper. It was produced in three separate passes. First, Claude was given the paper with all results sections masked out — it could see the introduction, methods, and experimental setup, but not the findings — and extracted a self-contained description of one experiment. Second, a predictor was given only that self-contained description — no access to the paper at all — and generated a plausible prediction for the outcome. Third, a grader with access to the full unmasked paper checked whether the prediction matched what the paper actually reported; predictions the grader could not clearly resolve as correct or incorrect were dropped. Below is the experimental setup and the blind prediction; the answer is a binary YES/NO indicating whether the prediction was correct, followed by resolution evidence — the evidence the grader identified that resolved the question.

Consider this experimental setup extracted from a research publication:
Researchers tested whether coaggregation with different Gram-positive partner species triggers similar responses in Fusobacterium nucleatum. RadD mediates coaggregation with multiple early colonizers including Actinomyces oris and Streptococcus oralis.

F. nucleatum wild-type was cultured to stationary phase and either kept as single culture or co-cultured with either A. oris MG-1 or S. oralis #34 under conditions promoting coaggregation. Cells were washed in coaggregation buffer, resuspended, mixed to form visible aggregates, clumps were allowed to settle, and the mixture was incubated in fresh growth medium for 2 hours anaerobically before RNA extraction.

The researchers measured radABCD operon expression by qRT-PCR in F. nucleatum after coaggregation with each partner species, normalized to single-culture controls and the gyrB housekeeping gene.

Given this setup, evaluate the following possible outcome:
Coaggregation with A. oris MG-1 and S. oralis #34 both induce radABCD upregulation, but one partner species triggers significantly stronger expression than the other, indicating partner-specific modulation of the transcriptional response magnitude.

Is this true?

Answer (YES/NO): NO